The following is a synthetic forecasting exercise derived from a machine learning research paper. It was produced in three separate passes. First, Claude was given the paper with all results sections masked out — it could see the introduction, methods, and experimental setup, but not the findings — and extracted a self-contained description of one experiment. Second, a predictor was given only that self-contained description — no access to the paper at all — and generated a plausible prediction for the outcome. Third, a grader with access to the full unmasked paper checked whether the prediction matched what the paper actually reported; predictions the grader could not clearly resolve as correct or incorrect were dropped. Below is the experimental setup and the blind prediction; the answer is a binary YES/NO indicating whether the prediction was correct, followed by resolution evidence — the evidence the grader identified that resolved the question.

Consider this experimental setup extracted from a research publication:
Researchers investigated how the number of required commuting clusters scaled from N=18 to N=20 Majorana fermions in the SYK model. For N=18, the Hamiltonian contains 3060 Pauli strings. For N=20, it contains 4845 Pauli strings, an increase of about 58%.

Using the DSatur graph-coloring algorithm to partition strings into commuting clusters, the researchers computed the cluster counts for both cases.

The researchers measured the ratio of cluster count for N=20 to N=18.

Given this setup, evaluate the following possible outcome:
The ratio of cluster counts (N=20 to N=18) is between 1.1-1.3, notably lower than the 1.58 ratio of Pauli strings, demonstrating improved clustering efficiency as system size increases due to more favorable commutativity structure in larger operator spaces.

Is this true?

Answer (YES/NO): NO